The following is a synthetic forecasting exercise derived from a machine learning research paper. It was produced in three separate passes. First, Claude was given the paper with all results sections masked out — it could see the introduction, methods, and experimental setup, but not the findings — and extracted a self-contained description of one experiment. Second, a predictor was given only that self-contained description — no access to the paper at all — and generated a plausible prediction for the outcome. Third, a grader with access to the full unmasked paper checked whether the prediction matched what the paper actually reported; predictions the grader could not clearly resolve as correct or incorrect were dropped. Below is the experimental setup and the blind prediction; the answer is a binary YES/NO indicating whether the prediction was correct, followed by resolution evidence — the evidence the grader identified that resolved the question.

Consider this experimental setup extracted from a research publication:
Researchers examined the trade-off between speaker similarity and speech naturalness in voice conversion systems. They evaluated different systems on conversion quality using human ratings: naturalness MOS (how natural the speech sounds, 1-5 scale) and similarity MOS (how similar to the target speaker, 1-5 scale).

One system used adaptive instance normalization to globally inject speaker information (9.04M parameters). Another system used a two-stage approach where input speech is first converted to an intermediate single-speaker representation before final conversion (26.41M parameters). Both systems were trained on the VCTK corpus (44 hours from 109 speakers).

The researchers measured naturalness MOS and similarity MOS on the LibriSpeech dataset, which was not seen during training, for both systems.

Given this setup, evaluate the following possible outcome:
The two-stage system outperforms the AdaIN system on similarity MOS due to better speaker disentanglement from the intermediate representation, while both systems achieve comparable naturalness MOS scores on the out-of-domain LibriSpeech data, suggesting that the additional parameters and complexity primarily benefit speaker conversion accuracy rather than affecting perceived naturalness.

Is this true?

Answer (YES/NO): NO